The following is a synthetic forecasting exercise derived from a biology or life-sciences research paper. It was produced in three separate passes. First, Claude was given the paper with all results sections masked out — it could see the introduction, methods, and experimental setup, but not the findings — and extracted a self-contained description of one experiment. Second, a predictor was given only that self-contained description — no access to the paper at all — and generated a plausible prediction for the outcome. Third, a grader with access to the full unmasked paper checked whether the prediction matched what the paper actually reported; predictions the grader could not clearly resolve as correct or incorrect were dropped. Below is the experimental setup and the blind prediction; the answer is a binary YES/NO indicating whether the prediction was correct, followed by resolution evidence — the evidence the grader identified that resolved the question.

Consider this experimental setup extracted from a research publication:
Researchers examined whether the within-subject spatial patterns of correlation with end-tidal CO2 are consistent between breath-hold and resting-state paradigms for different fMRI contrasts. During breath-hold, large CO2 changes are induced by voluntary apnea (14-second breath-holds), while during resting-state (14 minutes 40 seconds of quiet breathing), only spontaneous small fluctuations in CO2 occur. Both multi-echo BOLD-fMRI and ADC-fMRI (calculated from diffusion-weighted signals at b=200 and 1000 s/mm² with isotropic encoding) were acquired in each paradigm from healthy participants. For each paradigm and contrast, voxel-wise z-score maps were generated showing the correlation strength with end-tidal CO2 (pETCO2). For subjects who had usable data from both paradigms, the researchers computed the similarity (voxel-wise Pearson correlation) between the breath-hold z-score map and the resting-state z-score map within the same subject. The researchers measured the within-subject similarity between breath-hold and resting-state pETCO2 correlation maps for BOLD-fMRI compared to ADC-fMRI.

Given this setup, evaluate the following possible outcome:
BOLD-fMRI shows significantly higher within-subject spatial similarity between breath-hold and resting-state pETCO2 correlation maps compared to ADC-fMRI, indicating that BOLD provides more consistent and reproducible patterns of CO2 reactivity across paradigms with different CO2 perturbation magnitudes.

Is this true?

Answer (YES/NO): YES